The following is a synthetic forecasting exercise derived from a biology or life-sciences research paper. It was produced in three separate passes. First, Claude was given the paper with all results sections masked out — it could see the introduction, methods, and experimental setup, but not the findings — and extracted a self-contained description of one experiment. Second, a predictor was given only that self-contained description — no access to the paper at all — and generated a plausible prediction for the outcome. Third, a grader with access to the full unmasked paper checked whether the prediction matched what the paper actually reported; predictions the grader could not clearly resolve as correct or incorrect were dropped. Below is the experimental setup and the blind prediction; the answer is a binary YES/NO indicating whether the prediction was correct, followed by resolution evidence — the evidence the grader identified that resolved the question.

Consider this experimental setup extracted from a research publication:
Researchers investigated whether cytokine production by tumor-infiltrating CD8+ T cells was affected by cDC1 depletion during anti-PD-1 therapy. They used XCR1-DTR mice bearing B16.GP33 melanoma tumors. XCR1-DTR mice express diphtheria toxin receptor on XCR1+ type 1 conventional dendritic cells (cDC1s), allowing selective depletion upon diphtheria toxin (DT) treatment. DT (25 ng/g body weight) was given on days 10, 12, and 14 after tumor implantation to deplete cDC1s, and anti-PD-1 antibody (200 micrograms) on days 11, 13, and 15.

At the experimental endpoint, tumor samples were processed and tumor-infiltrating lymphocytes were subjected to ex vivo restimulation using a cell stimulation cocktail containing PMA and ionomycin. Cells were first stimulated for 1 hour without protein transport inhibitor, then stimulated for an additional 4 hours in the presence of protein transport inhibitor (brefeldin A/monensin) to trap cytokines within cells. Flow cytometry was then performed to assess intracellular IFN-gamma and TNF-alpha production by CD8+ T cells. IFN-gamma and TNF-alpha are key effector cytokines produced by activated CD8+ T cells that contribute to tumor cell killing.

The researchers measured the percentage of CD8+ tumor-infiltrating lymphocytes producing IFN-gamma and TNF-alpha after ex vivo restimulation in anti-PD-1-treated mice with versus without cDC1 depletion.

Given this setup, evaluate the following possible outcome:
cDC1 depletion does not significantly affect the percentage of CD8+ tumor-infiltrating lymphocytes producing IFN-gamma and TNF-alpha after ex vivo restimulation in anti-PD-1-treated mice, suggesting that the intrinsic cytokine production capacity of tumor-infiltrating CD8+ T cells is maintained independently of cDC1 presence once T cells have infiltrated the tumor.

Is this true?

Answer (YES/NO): NO